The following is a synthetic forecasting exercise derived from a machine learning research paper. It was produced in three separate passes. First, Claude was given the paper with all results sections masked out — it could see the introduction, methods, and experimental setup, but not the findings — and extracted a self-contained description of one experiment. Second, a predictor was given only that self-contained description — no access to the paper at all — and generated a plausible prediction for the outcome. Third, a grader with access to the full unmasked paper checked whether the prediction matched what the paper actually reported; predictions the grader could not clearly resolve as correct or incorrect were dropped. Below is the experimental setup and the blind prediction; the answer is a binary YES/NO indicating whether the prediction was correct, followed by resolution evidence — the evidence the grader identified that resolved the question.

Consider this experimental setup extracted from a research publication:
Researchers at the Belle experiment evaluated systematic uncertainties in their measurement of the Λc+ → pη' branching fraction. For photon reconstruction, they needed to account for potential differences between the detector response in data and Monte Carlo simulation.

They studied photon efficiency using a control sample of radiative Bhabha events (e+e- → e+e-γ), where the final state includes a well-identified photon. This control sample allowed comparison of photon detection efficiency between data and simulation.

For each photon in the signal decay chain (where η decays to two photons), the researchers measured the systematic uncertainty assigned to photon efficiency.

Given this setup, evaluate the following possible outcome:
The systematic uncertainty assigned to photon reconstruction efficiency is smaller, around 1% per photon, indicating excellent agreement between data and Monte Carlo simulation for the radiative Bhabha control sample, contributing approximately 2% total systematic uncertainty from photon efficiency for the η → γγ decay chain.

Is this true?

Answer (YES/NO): NO